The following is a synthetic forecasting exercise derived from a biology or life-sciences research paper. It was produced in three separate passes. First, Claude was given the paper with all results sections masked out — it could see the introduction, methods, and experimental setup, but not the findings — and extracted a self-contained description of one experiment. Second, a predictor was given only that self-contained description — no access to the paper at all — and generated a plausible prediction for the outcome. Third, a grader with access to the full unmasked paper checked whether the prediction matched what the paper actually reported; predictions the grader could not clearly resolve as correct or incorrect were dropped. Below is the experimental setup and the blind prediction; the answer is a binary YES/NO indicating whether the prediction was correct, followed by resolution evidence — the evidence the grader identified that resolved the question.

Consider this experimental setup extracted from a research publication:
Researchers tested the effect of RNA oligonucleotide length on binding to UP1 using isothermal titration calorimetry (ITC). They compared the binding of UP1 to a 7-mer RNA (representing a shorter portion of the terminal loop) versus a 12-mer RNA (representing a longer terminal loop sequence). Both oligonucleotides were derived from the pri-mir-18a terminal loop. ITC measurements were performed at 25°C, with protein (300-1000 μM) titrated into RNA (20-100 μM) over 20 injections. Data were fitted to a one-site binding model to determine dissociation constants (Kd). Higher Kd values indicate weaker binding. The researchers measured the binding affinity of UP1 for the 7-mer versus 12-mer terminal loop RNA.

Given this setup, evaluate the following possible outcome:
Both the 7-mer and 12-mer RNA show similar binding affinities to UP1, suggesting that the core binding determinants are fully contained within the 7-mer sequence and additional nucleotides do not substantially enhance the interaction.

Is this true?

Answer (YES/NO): NO